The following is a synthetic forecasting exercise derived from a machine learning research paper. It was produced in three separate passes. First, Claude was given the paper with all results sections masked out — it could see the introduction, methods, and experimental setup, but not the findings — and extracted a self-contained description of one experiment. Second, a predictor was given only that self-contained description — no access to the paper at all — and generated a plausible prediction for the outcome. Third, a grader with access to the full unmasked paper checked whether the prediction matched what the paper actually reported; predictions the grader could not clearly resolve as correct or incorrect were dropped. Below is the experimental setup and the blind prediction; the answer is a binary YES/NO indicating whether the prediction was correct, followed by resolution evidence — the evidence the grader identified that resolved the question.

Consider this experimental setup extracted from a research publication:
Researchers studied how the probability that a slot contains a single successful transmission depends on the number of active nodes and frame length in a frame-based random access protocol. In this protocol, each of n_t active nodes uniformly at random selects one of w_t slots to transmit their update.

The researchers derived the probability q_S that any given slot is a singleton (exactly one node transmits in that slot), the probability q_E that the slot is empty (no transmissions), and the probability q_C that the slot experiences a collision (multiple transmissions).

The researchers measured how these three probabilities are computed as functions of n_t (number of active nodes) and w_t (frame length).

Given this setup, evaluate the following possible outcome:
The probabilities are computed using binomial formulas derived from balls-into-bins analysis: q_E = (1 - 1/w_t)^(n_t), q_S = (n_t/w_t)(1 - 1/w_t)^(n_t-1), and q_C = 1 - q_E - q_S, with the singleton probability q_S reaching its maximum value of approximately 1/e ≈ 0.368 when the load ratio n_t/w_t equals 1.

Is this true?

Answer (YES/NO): YES